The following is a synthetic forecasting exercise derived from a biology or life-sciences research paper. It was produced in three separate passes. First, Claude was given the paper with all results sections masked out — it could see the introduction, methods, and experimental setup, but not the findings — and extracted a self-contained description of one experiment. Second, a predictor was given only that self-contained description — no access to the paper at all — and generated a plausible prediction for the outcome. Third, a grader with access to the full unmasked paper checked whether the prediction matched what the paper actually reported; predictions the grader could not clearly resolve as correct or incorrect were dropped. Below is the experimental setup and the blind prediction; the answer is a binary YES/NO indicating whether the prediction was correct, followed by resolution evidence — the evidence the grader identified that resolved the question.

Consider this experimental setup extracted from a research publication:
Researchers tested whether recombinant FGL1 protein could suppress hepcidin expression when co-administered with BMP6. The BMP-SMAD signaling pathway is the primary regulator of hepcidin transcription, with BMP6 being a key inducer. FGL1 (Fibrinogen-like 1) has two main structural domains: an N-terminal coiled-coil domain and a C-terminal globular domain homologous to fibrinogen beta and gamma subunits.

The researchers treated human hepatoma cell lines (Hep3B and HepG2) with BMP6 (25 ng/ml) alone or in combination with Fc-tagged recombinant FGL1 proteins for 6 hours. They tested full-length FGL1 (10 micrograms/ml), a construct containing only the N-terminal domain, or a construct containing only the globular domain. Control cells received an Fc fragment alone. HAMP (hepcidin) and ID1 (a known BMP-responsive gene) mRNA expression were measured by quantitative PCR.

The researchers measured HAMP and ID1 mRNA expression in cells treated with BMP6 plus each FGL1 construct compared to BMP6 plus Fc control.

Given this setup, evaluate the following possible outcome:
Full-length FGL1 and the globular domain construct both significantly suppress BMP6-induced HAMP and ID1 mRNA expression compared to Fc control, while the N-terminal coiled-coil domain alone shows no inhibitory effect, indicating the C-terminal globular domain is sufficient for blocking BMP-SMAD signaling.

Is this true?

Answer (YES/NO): YES